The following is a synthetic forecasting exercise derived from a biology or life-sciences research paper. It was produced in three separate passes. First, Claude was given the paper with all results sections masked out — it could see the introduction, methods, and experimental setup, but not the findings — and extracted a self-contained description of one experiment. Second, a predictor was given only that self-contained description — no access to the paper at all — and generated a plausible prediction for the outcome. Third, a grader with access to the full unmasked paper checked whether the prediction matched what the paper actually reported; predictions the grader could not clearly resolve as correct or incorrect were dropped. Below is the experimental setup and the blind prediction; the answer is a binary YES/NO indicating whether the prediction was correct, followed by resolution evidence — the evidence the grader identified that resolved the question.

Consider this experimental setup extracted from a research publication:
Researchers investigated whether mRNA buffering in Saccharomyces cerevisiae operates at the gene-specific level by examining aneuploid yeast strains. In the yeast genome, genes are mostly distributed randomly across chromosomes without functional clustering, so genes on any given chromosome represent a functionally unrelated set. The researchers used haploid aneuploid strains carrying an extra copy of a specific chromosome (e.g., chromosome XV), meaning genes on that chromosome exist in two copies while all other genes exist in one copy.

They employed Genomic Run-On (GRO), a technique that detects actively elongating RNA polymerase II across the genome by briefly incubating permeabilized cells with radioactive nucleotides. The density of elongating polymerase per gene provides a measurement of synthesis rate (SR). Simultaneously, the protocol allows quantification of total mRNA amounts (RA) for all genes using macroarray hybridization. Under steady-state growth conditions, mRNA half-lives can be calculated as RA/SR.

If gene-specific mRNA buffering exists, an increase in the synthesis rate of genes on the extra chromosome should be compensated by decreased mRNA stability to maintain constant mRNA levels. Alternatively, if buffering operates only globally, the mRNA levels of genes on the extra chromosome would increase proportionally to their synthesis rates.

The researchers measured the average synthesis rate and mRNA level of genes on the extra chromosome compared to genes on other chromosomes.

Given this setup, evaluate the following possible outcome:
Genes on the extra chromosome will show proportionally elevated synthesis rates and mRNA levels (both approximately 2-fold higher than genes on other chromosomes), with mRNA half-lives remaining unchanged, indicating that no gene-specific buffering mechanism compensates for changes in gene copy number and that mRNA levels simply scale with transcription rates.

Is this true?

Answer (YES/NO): NO